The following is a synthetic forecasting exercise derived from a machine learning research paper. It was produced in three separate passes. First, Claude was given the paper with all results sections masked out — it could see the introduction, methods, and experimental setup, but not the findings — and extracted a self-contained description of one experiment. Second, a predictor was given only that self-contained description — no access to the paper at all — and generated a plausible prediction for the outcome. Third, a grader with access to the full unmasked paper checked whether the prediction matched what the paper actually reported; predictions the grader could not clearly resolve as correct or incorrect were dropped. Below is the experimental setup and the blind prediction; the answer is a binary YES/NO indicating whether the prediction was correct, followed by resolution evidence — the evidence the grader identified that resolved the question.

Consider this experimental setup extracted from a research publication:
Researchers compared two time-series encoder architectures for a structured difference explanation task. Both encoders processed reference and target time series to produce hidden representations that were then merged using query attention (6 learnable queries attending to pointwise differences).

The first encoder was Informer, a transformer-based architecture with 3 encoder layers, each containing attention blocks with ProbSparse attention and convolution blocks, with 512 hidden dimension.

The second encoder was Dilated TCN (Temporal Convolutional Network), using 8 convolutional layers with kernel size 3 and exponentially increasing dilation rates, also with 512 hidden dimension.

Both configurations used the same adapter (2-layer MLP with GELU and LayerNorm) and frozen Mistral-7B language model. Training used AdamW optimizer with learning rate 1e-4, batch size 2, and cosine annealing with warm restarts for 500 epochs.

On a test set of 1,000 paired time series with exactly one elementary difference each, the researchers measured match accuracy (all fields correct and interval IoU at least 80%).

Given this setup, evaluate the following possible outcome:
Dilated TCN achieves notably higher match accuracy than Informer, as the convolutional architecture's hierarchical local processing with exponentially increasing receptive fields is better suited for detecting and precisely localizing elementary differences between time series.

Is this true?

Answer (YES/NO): NO